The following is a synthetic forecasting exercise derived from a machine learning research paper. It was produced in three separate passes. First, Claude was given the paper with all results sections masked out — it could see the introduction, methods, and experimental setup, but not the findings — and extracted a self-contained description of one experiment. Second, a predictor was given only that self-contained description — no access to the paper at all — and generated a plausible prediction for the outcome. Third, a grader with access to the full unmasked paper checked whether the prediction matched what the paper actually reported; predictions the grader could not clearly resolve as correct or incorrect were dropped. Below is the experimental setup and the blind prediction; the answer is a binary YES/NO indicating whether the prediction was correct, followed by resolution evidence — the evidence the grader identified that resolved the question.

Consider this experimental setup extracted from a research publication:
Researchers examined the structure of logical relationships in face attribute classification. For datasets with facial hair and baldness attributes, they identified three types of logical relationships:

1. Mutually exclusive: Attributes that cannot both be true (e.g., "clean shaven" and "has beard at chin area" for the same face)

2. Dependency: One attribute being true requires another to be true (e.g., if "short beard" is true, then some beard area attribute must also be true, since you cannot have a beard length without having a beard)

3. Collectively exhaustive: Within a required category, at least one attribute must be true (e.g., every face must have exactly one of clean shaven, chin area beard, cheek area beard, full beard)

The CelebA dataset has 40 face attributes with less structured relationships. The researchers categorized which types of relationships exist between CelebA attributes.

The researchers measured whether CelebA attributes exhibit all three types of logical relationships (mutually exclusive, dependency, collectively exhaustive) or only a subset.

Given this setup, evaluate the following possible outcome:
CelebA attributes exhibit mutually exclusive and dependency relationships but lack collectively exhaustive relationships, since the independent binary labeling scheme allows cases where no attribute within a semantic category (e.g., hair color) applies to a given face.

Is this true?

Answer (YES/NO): NO